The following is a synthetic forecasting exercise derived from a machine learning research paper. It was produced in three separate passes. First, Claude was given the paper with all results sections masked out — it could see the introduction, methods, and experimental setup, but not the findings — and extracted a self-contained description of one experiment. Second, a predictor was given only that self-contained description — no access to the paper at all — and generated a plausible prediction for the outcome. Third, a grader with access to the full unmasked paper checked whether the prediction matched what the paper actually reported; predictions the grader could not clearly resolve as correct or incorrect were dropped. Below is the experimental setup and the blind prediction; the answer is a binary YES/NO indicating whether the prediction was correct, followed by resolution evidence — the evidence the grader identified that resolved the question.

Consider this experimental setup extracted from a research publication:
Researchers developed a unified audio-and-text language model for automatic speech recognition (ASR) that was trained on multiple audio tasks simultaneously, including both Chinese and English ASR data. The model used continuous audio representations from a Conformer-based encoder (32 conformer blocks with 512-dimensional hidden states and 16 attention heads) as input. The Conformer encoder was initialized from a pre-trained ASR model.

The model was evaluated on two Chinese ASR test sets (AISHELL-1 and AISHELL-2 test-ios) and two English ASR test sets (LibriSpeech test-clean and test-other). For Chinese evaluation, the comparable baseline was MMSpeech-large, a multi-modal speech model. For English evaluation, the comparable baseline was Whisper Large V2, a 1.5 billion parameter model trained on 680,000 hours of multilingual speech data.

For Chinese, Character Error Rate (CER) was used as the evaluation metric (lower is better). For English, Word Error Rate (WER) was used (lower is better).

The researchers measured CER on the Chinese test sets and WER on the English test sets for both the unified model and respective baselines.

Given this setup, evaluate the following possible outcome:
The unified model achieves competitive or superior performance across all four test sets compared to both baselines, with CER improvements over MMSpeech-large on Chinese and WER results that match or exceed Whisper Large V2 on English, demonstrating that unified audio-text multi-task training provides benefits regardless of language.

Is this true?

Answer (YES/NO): NO